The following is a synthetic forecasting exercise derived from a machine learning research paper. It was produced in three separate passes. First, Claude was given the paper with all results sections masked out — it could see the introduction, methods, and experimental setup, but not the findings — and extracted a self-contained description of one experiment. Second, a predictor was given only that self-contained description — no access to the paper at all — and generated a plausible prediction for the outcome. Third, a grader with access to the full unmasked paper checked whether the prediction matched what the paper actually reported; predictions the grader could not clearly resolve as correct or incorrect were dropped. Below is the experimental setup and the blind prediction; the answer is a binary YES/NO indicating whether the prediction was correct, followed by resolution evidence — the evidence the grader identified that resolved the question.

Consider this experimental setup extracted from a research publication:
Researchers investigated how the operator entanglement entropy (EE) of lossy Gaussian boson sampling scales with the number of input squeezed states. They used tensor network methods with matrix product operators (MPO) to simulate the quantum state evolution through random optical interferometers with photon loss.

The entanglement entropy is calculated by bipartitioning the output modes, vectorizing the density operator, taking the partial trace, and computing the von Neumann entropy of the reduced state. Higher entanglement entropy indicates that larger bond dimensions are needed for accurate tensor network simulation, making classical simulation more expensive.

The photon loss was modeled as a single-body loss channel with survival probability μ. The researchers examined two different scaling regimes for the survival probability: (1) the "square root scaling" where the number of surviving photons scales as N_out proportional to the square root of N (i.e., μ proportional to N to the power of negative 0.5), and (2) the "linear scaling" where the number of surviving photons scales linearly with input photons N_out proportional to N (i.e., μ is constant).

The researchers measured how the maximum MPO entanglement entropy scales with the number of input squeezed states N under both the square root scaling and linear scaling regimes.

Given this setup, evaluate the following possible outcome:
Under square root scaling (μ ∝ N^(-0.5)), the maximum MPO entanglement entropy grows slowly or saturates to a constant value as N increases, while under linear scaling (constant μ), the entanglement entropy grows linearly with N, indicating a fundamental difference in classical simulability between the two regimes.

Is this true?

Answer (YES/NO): YES